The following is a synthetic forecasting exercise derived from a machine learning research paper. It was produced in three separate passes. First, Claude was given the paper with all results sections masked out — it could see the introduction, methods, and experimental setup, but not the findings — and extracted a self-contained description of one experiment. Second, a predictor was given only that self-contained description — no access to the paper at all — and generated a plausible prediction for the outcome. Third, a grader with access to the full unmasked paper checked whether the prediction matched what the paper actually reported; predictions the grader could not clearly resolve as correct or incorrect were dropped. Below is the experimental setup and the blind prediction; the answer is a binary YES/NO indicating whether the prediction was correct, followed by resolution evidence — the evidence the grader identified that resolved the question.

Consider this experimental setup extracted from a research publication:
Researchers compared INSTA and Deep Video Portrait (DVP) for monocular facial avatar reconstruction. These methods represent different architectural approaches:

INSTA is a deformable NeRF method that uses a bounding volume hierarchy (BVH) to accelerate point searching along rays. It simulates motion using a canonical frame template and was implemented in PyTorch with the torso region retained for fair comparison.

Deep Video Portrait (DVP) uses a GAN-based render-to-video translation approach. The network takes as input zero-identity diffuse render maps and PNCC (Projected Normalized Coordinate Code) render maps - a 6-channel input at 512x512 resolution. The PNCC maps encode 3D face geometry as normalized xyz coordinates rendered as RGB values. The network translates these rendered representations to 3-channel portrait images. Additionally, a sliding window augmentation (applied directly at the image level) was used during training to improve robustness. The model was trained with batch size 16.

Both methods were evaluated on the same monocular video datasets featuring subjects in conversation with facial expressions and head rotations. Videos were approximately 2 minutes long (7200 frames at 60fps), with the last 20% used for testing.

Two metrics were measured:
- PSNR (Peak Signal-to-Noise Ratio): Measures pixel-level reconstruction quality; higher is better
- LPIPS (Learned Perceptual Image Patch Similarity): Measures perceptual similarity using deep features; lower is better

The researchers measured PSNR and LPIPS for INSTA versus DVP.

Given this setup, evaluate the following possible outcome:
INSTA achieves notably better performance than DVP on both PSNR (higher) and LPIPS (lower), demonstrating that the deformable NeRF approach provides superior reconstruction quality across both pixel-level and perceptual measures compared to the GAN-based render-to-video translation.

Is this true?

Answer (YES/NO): NO